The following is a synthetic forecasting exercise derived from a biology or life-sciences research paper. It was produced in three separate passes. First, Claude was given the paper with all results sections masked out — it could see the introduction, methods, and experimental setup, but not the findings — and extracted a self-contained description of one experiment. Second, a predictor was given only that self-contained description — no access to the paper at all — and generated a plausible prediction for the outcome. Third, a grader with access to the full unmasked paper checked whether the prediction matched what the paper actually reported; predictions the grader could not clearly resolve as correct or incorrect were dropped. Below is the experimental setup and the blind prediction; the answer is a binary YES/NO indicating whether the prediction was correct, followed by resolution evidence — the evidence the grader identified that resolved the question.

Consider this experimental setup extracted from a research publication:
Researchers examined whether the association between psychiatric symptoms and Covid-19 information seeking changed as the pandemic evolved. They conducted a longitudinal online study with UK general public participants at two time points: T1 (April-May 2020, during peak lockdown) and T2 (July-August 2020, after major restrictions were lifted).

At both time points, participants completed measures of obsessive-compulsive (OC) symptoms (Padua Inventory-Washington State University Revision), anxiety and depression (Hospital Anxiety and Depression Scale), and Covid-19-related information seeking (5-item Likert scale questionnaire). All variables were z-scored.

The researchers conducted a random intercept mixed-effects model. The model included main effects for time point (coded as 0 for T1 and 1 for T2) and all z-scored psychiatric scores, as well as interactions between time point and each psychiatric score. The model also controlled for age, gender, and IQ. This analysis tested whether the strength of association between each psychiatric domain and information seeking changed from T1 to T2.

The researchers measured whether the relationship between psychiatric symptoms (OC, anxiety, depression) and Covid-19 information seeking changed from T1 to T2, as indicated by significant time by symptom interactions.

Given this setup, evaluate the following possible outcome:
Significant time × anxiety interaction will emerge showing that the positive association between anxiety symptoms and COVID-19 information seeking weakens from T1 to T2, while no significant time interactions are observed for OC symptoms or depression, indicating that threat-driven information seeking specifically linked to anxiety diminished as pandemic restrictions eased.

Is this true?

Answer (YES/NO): NO